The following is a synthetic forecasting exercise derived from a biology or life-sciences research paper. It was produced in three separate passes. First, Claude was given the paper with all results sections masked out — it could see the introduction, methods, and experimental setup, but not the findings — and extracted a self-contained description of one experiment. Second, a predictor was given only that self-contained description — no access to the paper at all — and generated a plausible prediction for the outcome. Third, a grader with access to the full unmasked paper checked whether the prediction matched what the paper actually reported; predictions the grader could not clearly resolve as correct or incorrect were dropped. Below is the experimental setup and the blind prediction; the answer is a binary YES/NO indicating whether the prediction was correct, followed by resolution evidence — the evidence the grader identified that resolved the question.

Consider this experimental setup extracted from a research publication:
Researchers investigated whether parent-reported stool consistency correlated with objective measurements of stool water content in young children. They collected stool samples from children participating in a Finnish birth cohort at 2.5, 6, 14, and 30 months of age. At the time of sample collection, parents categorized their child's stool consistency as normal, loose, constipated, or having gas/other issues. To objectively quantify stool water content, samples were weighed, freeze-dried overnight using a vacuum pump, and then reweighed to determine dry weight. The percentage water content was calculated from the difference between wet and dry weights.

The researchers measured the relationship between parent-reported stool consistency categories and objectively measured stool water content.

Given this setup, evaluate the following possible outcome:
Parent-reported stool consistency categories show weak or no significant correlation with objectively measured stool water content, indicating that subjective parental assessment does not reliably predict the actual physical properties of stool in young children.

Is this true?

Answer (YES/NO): NO